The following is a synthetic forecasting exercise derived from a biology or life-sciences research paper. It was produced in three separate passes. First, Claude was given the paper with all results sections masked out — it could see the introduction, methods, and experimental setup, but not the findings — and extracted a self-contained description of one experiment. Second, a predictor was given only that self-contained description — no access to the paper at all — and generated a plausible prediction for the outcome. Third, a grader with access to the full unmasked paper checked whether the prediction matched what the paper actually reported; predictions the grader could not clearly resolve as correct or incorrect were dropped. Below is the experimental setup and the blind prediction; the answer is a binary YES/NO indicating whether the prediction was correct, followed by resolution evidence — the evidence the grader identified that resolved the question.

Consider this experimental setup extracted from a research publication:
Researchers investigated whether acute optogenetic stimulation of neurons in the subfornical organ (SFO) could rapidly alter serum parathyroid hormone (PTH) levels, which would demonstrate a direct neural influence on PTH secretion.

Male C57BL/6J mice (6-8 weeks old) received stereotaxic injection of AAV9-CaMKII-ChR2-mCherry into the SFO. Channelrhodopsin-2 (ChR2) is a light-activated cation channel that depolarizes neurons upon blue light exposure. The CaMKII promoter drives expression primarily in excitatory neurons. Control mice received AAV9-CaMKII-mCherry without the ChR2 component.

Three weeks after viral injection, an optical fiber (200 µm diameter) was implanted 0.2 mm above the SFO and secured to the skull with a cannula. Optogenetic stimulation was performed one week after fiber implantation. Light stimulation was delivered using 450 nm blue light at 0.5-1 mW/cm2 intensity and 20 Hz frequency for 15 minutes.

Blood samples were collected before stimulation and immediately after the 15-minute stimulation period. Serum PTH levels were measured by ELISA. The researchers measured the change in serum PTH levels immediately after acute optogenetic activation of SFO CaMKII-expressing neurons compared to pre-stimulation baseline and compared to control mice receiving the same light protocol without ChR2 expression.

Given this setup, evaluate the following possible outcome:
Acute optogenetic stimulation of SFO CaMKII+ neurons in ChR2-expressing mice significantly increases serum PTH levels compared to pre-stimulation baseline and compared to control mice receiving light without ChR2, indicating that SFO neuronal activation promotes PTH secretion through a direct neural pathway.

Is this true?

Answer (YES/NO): NO